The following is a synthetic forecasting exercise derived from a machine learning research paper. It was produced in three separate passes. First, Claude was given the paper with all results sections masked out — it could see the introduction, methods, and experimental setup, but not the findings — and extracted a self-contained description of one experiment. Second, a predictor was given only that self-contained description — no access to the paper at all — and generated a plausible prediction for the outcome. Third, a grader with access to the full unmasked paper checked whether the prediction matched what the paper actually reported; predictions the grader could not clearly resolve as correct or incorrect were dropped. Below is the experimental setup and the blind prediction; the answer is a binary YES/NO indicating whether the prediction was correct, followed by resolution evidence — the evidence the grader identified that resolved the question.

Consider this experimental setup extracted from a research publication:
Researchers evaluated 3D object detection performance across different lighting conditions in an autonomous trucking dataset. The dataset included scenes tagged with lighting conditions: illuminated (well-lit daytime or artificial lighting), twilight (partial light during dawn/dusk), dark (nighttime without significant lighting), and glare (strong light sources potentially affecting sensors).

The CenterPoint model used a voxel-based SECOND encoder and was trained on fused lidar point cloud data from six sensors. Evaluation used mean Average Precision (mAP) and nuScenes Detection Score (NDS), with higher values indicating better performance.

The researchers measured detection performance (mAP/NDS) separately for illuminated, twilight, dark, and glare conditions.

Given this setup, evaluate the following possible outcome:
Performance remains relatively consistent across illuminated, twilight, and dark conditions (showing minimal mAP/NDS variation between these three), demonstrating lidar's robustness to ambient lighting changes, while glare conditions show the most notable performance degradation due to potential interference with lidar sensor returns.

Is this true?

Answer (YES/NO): NO